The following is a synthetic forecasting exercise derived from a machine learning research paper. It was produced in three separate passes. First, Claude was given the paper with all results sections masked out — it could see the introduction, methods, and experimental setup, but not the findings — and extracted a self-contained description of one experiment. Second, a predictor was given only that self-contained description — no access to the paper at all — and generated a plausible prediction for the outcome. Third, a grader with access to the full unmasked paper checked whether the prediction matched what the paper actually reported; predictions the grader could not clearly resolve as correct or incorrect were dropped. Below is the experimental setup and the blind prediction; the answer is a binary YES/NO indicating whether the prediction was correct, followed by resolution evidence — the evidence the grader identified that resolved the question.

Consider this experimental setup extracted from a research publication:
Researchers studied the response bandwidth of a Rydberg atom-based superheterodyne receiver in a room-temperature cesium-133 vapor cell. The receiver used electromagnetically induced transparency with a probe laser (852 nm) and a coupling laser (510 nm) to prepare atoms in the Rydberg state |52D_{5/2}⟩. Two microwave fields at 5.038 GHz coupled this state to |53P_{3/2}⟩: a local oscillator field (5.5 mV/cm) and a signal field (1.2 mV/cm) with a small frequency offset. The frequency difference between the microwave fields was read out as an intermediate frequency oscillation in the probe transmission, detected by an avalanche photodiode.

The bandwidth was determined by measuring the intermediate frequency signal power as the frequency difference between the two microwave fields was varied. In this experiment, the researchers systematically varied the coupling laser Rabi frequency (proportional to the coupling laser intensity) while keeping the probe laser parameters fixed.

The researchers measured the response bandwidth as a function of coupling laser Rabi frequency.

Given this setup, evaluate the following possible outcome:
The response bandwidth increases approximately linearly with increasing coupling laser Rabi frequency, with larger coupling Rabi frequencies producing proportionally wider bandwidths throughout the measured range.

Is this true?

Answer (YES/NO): NO